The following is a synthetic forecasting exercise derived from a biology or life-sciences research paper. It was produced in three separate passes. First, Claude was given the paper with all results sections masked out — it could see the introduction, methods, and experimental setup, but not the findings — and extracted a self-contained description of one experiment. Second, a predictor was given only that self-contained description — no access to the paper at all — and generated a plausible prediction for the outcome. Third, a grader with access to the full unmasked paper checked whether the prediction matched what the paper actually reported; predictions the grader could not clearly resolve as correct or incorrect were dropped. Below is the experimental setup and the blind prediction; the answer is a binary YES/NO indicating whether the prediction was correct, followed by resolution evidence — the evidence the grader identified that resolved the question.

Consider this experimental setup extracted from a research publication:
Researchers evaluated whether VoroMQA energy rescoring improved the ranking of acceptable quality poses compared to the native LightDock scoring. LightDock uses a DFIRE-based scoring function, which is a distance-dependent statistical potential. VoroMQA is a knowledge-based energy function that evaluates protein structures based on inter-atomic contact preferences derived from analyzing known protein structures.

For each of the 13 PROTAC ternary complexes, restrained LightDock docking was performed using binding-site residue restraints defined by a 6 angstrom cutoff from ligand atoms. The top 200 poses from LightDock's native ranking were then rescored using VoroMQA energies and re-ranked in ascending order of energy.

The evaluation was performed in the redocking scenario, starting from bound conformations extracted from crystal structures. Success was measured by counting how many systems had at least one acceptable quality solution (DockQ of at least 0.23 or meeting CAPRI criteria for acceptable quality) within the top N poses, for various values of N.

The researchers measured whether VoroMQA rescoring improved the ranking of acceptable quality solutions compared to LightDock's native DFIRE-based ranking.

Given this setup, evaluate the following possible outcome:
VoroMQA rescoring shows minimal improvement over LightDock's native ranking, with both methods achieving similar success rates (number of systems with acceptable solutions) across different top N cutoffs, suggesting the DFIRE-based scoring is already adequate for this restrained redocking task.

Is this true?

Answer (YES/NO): NO